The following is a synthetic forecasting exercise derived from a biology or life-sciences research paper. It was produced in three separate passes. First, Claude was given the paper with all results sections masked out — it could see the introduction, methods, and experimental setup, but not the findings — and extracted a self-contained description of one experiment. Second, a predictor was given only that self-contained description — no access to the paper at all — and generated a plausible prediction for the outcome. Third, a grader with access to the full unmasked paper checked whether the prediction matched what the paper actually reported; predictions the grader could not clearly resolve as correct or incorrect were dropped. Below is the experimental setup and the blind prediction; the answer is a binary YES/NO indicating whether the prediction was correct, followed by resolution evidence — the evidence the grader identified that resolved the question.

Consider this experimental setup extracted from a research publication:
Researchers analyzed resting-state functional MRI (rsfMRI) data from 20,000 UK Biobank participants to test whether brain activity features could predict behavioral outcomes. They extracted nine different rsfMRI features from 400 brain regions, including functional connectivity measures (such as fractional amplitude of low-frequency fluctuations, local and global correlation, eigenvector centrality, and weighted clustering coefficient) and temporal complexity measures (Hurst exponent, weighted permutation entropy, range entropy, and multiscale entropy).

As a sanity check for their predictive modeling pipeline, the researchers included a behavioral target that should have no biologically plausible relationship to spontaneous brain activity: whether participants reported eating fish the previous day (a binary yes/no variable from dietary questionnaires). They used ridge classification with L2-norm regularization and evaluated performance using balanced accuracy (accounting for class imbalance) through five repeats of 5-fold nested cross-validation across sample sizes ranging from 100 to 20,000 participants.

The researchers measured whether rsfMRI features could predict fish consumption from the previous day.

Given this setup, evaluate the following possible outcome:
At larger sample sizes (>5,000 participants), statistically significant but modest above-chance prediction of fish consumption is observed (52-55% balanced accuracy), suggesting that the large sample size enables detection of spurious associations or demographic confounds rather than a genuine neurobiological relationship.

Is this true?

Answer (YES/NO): NO